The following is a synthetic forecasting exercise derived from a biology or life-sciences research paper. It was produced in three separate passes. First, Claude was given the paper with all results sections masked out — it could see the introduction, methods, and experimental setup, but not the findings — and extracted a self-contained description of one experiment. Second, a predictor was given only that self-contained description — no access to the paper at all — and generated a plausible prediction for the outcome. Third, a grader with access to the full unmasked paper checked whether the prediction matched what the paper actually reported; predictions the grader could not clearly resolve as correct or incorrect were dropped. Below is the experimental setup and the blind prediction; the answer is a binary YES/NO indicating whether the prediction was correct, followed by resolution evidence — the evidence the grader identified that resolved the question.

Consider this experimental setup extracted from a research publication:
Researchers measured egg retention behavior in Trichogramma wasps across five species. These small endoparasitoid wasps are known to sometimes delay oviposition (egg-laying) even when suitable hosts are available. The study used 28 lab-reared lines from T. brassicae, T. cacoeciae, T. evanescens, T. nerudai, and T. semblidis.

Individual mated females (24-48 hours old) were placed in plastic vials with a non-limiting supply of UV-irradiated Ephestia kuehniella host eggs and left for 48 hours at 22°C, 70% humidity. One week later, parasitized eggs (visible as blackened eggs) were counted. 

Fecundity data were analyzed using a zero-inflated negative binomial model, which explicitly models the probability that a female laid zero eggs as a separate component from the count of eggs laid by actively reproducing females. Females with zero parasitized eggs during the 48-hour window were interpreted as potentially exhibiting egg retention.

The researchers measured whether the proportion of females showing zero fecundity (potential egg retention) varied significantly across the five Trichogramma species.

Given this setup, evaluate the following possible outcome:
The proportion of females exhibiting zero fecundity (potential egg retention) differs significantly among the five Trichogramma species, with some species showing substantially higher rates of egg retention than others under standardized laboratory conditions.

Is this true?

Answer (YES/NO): YES